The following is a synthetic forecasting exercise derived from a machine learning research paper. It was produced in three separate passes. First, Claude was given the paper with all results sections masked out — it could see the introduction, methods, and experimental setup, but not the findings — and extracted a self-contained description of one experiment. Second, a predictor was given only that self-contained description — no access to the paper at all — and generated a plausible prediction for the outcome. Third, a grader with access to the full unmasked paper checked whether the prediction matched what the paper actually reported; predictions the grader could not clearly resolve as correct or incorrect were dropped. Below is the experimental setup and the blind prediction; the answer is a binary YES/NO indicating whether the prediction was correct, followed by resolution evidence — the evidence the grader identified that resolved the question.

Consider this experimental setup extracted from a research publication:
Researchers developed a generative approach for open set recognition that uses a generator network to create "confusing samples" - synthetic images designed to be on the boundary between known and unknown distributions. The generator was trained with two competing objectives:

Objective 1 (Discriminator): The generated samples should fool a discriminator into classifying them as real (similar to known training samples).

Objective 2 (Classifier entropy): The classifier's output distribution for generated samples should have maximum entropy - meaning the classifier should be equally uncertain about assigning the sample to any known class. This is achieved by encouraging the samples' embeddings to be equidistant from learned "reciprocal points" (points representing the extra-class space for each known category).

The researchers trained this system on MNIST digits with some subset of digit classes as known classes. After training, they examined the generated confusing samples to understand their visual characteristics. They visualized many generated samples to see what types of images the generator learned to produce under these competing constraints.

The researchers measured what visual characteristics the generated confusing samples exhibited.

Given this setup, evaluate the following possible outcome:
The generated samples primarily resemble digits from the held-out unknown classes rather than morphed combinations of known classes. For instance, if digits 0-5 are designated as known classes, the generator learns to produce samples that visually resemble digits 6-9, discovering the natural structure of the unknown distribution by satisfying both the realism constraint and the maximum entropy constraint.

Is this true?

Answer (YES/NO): NO